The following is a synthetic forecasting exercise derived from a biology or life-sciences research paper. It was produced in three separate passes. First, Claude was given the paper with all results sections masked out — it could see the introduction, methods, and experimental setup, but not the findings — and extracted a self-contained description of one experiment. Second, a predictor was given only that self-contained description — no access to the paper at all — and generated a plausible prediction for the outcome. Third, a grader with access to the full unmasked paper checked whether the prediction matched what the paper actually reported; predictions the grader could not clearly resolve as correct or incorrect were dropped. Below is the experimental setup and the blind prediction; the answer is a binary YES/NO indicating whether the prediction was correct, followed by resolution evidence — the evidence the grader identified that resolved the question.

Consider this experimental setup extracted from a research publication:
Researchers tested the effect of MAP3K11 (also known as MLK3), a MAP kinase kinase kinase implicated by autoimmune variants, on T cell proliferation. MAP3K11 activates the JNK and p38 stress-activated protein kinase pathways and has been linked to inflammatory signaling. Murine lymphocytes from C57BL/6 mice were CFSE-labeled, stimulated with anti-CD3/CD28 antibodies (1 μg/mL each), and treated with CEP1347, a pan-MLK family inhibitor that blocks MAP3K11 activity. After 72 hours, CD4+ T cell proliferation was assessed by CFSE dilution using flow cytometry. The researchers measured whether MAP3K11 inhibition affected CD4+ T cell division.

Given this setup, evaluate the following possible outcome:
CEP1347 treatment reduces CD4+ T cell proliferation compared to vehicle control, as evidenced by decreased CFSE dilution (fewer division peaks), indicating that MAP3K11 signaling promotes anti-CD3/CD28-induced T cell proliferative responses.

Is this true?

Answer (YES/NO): YES